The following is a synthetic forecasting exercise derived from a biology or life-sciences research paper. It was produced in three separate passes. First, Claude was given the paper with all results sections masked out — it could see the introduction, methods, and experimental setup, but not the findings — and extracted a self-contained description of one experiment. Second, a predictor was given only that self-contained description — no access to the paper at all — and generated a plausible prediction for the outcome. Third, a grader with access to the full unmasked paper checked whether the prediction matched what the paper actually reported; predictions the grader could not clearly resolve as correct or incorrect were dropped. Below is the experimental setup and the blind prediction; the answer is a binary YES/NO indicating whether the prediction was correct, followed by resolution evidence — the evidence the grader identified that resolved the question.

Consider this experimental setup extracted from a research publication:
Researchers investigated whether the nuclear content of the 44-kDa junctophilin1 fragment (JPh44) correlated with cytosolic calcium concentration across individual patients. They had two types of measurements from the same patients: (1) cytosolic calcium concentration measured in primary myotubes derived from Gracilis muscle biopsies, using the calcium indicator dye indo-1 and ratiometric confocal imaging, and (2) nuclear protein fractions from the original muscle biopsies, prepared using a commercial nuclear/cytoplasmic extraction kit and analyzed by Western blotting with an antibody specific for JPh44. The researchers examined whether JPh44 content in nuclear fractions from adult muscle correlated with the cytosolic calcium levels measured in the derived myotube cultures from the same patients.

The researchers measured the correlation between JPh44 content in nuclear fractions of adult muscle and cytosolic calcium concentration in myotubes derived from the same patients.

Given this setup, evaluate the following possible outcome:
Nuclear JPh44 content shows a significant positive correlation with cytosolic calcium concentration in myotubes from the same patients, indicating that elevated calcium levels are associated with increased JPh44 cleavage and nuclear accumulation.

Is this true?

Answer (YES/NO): YES